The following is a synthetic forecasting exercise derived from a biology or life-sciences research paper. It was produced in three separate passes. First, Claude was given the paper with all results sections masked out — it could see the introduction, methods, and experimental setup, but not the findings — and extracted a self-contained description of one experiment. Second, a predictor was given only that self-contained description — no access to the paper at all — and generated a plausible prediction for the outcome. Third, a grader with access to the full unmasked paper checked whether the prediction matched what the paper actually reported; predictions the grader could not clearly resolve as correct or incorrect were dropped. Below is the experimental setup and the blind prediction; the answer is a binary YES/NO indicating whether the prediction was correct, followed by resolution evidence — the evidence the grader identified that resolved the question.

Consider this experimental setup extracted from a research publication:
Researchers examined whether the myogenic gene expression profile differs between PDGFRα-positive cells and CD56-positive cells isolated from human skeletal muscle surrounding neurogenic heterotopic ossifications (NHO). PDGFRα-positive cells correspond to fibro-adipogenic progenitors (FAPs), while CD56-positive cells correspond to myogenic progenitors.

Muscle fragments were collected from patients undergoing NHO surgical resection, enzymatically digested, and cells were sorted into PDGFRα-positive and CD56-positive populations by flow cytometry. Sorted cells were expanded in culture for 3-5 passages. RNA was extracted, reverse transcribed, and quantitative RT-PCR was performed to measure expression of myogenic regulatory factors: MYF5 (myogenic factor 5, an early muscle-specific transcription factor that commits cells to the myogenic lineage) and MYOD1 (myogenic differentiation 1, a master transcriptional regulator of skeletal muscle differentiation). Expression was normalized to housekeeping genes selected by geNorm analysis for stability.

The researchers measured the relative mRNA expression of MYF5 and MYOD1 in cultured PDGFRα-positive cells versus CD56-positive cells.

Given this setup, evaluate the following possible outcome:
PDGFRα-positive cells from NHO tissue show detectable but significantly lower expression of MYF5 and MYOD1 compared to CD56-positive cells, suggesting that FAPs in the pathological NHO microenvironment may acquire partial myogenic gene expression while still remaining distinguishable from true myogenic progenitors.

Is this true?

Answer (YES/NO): NO